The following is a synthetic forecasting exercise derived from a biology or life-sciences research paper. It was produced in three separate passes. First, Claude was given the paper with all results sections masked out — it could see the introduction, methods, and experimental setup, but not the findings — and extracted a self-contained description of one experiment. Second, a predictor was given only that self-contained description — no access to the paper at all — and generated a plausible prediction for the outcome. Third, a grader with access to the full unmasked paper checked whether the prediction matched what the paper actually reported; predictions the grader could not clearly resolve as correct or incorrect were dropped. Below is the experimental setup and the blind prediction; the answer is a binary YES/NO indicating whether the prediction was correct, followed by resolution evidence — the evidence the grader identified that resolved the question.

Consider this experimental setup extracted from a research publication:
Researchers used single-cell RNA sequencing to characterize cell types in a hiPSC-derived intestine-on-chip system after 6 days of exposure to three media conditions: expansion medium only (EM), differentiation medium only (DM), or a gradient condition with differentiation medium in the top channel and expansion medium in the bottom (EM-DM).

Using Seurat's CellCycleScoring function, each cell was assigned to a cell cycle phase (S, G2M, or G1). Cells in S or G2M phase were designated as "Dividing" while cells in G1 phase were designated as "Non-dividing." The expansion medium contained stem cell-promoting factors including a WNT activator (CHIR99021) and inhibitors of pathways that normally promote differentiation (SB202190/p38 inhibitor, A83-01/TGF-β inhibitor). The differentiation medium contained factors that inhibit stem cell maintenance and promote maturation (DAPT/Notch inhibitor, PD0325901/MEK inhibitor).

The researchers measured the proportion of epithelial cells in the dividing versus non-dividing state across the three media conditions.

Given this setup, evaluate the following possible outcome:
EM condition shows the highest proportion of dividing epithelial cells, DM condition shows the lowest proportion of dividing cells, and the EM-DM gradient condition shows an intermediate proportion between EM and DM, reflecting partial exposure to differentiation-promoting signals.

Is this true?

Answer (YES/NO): YES